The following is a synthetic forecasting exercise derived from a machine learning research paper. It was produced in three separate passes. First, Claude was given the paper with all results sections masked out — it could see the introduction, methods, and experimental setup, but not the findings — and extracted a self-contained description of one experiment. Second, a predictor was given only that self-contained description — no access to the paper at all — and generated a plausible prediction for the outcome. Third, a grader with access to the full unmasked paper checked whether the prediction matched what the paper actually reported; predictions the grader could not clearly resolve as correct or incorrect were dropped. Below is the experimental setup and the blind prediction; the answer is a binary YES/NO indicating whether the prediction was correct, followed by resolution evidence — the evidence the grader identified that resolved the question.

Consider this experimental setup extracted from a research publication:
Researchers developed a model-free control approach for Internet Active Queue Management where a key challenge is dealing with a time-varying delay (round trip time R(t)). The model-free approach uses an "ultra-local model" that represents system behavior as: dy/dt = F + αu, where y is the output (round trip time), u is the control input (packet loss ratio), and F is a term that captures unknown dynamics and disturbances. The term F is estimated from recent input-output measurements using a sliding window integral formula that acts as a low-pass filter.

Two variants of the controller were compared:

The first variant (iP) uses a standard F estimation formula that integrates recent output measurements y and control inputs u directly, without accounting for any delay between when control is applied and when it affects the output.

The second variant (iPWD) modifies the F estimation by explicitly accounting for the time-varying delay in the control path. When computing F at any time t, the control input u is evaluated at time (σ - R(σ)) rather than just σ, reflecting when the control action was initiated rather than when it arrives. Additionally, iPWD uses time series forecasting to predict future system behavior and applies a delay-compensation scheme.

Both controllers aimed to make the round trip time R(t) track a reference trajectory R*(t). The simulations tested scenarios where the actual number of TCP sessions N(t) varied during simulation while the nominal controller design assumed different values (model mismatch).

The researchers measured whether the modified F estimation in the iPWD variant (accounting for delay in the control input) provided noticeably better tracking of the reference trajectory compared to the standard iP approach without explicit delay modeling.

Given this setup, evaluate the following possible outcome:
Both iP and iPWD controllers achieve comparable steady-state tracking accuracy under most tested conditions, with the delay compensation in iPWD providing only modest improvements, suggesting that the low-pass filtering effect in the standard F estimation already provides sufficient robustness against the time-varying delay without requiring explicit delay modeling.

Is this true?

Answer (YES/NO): NO